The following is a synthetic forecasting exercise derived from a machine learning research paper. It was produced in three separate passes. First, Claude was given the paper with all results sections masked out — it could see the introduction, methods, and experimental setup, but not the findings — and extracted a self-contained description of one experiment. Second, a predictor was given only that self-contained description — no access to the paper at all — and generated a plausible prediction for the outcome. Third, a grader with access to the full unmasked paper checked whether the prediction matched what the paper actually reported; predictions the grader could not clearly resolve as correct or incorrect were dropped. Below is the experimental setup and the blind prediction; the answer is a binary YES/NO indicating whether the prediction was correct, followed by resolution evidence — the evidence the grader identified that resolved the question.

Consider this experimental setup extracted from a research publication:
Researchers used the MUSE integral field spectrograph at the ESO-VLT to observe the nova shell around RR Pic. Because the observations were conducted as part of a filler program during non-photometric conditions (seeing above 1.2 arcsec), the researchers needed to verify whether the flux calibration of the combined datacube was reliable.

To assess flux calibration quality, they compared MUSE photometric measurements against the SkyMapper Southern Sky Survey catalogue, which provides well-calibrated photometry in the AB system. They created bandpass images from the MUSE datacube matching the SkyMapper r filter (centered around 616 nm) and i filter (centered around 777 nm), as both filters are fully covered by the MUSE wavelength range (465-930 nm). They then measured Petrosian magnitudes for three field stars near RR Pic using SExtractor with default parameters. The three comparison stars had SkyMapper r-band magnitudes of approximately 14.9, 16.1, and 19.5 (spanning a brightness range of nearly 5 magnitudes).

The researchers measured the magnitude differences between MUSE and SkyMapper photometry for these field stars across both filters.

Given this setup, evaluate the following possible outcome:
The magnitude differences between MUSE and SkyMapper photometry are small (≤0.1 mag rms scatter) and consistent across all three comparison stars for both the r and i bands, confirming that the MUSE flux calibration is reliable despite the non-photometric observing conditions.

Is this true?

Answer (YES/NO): NO